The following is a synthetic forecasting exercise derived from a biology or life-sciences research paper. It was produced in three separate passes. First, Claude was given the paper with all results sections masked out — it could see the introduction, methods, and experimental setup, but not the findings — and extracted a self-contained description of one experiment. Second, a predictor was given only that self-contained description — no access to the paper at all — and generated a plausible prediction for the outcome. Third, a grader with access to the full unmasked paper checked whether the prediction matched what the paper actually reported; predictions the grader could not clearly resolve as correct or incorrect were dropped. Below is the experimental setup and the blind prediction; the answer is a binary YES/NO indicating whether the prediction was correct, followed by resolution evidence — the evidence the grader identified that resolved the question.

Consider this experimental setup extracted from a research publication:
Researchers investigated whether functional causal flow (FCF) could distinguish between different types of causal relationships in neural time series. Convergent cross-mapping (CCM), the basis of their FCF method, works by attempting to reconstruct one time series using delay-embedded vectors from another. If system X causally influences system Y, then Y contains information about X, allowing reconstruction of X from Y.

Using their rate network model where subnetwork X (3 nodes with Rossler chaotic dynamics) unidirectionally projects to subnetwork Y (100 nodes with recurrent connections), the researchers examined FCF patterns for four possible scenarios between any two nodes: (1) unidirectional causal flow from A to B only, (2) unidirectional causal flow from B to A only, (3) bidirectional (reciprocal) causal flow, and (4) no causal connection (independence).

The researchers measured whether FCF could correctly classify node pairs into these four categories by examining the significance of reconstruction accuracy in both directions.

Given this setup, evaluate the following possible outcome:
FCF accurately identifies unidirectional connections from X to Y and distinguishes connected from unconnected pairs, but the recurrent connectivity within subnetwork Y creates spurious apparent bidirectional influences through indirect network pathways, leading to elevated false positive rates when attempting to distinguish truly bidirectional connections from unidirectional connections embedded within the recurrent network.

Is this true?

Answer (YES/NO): NO